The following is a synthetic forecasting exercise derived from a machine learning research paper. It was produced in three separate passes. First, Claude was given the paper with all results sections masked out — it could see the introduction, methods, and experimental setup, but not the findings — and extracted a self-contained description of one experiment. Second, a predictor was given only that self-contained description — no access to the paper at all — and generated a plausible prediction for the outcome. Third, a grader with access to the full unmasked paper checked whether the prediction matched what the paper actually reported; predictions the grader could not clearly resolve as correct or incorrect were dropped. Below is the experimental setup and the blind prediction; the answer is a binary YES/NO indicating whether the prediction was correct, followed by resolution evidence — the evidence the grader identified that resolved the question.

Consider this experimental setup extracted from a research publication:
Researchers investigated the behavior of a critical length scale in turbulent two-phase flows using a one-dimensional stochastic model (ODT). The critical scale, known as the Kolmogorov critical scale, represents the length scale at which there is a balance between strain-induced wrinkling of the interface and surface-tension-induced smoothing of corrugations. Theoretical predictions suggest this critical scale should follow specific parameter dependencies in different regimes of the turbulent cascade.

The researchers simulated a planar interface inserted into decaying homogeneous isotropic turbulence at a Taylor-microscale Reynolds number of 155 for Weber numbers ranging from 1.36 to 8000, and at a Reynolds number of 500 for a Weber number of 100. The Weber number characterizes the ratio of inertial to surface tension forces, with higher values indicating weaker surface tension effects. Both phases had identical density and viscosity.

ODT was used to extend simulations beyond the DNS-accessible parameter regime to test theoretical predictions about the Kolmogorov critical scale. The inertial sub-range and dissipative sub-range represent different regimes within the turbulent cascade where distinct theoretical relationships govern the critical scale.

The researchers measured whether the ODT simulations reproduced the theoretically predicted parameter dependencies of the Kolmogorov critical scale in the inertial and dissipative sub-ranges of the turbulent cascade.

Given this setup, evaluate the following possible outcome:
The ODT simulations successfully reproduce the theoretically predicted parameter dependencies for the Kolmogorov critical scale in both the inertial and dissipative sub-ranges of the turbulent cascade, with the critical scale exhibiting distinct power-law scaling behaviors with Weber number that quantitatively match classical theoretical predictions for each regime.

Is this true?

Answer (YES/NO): YES